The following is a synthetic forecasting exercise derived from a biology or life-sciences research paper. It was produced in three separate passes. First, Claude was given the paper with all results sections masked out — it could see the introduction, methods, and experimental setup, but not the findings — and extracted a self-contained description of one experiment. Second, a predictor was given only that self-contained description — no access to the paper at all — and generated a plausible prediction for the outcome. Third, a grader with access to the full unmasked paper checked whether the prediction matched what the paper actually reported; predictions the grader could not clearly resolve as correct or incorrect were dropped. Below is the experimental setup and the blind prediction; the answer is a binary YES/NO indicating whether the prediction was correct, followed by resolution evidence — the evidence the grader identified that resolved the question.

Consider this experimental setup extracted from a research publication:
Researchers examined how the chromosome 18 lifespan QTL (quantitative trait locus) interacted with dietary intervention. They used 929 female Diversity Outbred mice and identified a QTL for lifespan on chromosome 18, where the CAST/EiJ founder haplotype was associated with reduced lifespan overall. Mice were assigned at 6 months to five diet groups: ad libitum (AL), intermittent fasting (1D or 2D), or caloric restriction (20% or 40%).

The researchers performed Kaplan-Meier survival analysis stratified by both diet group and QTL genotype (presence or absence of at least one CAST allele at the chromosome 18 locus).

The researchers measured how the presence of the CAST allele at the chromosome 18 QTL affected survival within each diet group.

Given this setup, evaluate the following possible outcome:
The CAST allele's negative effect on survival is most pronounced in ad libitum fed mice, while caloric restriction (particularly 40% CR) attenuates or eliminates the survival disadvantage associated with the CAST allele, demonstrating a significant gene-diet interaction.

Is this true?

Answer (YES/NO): NO